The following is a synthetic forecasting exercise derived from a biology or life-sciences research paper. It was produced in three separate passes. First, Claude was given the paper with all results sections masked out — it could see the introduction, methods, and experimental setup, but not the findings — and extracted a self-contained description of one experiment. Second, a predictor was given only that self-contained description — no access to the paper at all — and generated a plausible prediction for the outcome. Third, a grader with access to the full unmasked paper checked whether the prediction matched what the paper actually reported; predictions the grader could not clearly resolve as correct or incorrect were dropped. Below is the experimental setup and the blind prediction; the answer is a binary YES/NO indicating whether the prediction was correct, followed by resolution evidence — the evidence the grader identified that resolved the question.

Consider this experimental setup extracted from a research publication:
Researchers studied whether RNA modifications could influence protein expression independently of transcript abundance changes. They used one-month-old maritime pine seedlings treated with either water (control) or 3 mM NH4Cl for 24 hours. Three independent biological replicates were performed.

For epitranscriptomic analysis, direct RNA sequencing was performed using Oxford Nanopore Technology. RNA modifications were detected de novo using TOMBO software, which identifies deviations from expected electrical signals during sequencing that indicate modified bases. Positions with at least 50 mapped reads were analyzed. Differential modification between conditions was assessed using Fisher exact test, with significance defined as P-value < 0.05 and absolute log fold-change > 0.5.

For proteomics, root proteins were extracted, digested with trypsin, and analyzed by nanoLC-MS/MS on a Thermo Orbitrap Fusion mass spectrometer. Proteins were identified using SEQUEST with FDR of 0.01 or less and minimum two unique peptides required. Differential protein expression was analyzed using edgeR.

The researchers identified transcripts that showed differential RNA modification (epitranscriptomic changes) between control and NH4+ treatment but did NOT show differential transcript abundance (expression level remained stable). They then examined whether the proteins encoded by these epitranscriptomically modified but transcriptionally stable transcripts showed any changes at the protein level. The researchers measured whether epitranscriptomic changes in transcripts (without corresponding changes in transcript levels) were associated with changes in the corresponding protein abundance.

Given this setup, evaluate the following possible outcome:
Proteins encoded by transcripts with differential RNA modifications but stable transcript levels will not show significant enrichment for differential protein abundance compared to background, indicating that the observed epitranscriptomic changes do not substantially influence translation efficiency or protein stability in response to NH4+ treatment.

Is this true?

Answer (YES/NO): NO